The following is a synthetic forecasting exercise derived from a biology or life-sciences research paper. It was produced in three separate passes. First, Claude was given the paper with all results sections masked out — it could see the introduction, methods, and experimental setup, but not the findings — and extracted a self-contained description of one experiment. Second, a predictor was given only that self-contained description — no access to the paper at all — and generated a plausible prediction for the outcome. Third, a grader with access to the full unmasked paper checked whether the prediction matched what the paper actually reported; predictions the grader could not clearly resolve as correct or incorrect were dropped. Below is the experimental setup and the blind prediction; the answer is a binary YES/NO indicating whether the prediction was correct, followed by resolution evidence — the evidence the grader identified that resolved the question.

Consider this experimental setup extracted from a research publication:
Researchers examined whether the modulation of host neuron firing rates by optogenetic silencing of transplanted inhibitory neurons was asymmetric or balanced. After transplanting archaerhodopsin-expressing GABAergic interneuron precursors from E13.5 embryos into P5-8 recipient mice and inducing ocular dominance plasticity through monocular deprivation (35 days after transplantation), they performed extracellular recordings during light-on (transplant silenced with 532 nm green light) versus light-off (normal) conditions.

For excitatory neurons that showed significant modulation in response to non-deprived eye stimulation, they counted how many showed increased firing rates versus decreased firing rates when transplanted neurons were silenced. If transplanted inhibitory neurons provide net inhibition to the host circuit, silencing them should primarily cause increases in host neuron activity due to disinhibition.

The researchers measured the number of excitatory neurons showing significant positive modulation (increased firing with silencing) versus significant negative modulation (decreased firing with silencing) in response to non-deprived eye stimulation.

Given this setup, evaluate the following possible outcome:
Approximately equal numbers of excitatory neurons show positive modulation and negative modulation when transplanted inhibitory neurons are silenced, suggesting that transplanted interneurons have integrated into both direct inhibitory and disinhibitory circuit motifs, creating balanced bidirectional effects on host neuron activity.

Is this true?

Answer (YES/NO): NO